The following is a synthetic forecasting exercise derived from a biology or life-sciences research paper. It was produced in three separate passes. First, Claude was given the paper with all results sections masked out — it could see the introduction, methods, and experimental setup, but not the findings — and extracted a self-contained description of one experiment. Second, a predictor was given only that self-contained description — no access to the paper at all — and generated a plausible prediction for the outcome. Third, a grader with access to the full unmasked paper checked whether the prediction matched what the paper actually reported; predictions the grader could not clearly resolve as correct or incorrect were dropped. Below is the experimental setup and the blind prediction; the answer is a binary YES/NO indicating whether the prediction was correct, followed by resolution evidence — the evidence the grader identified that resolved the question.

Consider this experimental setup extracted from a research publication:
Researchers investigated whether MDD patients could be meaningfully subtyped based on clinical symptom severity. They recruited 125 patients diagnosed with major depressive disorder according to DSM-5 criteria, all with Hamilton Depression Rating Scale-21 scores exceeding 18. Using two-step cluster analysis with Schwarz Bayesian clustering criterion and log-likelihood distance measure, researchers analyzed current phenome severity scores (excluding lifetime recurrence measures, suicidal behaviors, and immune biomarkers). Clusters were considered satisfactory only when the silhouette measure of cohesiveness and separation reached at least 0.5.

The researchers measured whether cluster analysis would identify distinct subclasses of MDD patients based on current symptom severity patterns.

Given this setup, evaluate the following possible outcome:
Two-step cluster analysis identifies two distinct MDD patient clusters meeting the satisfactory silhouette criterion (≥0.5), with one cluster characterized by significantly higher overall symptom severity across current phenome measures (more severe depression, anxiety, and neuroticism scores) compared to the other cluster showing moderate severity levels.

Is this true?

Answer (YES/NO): NO